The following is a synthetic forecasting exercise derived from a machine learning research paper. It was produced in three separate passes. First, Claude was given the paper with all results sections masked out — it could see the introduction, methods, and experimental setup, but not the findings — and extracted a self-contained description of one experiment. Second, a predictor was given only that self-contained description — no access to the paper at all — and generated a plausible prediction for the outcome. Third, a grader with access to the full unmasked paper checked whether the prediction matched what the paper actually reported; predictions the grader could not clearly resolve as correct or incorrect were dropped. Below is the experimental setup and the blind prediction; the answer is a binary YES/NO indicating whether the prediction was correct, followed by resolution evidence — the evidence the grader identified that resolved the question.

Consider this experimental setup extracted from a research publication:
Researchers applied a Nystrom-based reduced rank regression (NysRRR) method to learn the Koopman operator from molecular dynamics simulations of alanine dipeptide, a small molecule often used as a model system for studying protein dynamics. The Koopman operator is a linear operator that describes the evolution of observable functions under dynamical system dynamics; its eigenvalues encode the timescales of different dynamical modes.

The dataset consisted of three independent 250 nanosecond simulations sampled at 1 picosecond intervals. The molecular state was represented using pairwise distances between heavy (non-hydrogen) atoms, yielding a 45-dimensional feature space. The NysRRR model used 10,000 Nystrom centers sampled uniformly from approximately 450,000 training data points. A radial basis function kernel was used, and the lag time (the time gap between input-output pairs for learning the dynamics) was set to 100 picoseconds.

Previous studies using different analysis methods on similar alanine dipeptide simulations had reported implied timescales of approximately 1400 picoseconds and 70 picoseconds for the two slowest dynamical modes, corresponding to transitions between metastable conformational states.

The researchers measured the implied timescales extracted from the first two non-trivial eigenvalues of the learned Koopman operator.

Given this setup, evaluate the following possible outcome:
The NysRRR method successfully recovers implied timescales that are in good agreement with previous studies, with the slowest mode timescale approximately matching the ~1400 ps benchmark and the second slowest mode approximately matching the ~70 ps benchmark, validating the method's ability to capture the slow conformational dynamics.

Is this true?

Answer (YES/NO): YES